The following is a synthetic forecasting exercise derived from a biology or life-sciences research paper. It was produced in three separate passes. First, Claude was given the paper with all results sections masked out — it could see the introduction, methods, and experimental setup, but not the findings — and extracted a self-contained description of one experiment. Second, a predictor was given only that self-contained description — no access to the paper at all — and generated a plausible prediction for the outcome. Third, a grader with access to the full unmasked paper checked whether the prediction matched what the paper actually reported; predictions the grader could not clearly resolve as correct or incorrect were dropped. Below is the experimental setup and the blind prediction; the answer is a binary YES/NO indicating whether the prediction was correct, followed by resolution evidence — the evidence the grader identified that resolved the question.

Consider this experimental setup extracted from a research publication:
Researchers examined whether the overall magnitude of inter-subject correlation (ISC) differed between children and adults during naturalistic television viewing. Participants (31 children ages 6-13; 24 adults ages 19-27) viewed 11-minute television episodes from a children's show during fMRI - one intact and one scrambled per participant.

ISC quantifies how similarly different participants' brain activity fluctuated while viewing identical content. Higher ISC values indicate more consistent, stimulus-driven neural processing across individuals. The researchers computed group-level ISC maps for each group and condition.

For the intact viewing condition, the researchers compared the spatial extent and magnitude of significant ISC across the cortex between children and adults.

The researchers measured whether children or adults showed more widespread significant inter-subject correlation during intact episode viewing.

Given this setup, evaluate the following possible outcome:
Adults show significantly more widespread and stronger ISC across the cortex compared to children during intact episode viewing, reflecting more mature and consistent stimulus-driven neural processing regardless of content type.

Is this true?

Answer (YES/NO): NO